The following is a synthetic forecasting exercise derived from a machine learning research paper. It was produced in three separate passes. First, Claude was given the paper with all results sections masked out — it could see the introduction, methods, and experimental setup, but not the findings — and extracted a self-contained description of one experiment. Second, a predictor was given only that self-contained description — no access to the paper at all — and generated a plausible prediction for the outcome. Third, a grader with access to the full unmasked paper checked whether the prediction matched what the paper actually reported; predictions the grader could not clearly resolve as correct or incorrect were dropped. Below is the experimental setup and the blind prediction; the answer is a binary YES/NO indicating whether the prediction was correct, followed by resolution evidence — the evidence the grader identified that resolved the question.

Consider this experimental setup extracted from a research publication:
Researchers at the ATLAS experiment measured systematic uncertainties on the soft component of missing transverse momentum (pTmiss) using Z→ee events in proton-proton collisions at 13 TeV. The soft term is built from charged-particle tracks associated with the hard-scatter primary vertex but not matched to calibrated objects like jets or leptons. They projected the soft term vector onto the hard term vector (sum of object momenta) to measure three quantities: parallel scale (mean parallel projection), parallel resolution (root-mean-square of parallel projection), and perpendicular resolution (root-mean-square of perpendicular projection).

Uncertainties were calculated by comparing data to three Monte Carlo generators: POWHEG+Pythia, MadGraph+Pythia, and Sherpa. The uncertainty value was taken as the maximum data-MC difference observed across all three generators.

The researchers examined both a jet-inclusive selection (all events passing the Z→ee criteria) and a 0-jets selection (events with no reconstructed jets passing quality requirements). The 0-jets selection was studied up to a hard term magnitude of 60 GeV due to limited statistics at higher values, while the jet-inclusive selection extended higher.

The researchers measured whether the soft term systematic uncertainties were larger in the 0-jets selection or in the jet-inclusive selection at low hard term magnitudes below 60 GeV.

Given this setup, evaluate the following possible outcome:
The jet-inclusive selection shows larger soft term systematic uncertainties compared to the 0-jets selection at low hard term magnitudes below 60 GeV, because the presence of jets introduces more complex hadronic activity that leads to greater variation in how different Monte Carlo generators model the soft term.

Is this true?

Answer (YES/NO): NO